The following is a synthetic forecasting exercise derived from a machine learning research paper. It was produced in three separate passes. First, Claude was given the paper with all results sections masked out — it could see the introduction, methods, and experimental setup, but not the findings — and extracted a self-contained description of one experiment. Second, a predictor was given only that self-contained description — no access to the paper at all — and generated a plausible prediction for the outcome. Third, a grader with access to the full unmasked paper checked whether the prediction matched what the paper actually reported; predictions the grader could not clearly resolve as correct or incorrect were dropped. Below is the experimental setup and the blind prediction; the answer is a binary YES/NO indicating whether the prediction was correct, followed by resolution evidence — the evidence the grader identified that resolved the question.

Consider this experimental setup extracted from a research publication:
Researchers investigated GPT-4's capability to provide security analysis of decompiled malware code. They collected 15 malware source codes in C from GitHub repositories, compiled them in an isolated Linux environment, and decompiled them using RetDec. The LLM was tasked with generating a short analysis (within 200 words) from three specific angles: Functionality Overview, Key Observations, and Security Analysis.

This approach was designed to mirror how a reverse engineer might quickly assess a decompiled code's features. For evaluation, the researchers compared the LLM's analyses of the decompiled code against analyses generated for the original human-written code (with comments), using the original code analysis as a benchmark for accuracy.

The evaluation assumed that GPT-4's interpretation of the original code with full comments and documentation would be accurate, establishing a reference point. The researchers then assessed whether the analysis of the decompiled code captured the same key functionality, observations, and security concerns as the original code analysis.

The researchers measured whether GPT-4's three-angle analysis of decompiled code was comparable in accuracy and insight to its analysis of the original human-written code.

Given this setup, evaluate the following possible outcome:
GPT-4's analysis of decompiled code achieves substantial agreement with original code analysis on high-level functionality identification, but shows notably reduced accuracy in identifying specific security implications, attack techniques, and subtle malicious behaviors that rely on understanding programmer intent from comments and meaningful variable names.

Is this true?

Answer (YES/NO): NO